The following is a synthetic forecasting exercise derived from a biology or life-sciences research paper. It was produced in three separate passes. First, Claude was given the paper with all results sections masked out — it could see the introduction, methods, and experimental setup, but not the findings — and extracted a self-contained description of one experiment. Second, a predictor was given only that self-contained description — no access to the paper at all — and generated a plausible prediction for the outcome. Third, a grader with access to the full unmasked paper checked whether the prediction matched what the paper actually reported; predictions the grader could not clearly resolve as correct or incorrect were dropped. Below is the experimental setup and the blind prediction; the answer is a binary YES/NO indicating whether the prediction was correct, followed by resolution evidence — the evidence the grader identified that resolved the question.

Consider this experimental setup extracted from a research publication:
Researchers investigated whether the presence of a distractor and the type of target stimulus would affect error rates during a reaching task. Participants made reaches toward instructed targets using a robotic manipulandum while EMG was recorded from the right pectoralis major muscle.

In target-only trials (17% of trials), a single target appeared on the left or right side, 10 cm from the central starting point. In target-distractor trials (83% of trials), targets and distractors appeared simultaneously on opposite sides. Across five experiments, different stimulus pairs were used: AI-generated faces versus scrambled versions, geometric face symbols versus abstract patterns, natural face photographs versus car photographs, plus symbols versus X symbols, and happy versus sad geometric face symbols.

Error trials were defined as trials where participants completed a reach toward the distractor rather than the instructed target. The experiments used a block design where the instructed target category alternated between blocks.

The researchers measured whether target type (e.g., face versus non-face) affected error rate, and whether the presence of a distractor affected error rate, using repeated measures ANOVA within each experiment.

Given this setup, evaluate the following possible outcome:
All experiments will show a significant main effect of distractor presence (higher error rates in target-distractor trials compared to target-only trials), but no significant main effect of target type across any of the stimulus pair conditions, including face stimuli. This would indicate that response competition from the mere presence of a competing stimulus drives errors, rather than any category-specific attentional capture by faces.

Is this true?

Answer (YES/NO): YES